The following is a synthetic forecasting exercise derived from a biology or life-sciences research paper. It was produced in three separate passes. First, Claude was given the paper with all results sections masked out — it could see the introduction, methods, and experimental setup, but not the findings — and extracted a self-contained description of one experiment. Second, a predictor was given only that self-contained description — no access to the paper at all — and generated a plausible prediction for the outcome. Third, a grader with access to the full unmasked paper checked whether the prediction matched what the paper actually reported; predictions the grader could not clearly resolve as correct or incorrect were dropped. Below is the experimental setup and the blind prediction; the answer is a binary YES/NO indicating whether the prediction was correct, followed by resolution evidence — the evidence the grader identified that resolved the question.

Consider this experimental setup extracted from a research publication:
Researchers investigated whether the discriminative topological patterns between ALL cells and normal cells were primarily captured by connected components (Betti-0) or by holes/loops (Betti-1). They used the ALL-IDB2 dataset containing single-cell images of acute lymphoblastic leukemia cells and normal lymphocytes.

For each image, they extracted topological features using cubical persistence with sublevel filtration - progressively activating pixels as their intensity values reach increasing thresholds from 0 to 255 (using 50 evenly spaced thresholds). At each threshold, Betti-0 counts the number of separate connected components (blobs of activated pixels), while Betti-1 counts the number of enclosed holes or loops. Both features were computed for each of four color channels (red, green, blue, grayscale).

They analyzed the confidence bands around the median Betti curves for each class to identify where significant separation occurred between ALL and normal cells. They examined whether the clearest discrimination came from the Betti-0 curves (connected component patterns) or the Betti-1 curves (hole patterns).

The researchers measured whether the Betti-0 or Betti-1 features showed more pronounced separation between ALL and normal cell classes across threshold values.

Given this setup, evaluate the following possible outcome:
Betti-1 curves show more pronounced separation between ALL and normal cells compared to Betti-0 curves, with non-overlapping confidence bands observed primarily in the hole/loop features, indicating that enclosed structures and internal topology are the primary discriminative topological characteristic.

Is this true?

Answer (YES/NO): YES